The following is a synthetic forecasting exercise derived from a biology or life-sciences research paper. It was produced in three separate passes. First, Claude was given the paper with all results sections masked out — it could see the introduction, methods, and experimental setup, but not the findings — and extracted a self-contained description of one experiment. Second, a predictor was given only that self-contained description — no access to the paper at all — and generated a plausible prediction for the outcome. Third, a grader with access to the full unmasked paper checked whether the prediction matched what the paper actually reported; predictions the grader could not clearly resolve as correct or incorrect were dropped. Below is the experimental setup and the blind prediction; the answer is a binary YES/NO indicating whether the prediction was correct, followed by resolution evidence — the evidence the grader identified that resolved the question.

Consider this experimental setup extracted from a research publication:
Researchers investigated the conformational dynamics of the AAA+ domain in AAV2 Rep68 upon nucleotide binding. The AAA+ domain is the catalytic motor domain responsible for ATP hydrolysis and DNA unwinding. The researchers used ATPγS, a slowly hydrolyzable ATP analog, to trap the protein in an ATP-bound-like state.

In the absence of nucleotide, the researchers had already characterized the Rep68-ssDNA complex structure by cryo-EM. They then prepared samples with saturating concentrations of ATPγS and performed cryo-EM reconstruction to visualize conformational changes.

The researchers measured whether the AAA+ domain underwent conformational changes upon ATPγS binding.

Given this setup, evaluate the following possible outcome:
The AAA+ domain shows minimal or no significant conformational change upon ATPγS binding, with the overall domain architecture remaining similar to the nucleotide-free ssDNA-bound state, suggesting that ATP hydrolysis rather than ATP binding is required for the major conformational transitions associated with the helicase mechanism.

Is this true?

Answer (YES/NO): NO